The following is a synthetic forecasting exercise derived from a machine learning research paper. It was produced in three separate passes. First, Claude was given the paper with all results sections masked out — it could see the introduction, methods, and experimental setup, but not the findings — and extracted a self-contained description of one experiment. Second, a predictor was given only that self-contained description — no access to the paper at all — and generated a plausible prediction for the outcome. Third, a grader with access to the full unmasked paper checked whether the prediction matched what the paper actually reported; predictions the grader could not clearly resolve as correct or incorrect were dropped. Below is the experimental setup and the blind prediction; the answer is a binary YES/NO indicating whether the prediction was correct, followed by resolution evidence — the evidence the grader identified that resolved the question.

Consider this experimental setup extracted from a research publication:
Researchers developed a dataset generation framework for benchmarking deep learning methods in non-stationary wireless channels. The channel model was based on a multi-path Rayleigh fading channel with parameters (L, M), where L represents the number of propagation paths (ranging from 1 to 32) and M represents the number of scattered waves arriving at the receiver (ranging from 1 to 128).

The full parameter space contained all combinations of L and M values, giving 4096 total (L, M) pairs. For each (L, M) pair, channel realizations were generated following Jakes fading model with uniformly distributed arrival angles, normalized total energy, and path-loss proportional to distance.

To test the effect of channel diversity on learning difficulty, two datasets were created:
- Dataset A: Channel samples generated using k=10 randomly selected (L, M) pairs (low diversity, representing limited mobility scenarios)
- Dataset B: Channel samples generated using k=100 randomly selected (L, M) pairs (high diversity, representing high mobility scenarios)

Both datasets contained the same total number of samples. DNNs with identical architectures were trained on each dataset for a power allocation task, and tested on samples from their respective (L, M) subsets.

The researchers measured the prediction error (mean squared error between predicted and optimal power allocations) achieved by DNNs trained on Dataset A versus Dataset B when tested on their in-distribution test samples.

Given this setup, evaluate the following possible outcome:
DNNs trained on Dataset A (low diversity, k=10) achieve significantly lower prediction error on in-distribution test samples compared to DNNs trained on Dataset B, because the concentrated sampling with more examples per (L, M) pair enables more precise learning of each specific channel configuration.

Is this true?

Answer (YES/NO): NO